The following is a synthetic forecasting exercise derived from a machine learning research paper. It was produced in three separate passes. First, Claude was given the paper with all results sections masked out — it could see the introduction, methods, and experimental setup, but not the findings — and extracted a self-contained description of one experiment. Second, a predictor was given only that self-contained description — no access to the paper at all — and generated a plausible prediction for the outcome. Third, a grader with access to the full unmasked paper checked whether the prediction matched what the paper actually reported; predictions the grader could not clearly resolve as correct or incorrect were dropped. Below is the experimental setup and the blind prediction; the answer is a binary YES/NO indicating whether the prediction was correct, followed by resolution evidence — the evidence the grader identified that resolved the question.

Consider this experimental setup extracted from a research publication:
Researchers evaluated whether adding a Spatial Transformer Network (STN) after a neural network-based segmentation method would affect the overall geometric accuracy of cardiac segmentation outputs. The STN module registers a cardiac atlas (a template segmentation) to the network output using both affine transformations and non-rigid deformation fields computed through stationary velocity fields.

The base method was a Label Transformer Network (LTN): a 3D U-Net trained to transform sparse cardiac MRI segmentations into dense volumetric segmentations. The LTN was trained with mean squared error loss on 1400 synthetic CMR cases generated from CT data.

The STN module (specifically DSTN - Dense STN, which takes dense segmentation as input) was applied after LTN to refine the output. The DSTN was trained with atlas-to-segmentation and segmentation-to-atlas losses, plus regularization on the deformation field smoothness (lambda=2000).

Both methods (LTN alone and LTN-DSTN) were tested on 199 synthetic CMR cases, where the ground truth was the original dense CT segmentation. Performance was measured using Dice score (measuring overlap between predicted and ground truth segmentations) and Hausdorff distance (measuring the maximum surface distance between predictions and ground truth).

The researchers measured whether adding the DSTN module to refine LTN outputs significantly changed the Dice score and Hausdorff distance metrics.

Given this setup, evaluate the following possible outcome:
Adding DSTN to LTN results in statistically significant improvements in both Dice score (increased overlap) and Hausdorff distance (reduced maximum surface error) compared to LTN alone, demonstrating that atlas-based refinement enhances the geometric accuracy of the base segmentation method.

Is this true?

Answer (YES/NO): NO